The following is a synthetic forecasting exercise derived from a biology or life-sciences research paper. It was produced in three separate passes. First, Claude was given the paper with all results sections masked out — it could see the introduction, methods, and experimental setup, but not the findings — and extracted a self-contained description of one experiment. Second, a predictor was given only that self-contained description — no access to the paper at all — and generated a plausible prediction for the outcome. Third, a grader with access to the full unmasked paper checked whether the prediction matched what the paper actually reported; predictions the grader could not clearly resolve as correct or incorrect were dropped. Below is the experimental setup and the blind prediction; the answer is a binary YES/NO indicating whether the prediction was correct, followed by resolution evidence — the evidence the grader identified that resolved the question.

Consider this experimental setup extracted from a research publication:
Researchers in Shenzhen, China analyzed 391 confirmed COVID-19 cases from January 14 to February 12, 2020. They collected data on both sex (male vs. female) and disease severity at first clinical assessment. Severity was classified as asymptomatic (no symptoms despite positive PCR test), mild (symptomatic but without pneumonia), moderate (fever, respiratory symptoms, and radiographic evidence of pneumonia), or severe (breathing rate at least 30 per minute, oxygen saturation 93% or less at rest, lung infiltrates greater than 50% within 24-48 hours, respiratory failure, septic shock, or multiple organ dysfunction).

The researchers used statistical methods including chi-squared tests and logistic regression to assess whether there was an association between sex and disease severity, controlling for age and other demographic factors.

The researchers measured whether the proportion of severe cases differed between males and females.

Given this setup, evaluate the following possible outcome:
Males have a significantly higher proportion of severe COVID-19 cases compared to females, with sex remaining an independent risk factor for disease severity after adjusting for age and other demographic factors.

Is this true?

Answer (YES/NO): YES